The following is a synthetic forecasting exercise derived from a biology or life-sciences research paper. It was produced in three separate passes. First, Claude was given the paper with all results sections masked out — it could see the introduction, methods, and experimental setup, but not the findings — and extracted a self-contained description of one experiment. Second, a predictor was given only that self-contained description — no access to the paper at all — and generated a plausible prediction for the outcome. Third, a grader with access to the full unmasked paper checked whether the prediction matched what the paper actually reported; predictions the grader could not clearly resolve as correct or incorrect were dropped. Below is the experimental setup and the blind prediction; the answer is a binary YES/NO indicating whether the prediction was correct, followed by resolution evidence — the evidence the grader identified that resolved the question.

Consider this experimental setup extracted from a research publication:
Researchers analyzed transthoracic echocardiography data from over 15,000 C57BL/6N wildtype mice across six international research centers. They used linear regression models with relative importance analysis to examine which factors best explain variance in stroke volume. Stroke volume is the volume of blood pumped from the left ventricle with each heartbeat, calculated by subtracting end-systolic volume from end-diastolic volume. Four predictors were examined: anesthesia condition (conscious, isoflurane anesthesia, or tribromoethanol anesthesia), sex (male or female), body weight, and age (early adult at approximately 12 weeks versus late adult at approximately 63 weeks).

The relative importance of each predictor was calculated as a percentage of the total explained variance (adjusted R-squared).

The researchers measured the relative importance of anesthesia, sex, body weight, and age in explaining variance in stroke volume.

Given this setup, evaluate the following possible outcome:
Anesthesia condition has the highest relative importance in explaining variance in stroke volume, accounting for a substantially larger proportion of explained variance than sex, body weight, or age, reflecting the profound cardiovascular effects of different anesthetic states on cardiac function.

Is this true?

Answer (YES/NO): YES